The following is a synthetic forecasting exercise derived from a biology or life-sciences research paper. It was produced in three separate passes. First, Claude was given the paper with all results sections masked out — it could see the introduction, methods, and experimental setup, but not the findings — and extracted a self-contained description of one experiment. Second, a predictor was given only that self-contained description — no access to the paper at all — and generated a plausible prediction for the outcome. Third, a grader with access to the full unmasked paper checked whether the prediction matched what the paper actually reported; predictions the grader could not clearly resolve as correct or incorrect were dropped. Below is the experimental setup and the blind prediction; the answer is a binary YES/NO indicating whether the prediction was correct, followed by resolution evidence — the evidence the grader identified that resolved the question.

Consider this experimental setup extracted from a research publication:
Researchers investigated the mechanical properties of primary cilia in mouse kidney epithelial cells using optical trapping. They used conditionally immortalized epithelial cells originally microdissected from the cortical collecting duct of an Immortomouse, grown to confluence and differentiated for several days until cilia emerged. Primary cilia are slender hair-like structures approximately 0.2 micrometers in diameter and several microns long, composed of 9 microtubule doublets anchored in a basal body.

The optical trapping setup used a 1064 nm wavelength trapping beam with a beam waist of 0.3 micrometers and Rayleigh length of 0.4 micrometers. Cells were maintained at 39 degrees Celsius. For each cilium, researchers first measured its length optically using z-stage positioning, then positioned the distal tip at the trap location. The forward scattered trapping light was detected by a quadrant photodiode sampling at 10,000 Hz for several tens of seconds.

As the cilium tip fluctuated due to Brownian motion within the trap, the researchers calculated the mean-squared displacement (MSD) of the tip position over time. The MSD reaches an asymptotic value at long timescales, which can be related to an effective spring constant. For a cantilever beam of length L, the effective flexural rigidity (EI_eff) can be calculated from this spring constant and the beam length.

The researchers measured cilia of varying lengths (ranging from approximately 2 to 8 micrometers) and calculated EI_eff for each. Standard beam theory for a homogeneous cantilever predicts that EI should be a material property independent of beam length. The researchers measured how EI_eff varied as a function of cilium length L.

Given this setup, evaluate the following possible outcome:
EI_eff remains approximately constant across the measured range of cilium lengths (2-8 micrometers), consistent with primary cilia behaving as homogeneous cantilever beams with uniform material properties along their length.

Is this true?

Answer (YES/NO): NO